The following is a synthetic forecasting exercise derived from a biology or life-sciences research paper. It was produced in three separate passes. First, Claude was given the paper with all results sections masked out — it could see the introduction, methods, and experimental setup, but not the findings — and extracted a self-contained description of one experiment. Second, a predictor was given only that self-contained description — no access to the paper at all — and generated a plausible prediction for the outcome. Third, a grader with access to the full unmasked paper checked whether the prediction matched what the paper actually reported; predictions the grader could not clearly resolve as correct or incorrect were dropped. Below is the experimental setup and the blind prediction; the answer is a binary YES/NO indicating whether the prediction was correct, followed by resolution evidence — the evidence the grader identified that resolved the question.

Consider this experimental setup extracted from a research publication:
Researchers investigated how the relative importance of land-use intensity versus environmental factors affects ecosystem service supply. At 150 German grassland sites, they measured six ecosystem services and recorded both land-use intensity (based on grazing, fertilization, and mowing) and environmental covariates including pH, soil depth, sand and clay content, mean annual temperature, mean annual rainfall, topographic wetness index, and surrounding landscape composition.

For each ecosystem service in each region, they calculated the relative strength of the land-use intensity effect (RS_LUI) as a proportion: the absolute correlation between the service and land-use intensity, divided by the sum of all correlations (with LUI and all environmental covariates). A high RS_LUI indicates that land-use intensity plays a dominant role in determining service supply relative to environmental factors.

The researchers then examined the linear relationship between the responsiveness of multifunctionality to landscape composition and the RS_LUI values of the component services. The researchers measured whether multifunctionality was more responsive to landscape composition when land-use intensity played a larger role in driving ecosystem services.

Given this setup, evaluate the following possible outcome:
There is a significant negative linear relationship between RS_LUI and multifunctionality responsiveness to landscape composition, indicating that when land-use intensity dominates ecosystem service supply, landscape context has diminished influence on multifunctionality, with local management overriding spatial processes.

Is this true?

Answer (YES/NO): NO